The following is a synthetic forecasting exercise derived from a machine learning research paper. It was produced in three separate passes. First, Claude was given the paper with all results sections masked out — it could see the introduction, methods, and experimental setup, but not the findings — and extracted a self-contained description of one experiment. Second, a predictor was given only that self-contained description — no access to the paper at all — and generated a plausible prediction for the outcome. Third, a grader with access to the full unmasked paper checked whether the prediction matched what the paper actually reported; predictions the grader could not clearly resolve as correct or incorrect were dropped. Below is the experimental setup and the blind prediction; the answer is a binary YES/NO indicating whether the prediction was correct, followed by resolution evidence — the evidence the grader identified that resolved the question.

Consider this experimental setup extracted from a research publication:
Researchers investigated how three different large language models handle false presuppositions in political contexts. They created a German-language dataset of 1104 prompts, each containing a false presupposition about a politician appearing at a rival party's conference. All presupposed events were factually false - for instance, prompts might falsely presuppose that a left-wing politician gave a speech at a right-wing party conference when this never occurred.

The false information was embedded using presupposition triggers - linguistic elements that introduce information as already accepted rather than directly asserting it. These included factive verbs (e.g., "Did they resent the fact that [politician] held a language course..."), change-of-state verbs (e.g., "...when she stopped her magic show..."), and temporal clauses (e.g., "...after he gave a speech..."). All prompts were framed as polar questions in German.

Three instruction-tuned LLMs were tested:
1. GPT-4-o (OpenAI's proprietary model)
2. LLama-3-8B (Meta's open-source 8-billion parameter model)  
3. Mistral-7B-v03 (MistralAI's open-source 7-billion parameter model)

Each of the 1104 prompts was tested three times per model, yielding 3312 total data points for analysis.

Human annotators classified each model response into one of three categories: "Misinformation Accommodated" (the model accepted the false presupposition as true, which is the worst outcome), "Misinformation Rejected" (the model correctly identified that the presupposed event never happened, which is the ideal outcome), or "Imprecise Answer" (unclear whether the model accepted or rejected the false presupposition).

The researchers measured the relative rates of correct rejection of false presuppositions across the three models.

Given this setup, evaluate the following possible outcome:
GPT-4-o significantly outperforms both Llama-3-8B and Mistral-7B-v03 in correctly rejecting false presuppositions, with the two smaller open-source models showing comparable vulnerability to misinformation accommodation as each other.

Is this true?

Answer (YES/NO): NO